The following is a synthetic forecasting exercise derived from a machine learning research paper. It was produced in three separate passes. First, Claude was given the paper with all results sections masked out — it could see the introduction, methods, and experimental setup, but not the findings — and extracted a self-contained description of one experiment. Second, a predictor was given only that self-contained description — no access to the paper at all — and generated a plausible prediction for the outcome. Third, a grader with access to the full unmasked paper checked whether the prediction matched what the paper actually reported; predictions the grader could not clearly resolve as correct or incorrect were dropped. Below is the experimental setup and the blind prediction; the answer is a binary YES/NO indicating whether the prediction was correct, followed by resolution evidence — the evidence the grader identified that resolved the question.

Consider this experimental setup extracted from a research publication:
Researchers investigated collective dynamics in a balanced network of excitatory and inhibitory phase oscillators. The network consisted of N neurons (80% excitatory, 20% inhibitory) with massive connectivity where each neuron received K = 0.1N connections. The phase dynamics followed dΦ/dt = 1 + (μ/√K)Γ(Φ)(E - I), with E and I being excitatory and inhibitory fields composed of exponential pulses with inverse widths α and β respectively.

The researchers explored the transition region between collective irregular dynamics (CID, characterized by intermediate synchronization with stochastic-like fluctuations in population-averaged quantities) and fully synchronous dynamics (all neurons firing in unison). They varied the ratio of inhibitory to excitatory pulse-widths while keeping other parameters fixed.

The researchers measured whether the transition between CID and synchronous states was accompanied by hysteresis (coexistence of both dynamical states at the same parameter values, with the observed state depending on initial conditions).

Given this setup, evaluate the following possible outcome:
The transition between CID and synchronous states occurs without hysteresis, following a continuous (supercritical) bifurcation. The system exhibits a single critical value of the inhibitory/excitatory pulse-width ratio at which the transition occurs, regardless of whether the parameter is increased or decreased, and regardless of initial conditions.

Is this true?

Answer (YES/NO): NO